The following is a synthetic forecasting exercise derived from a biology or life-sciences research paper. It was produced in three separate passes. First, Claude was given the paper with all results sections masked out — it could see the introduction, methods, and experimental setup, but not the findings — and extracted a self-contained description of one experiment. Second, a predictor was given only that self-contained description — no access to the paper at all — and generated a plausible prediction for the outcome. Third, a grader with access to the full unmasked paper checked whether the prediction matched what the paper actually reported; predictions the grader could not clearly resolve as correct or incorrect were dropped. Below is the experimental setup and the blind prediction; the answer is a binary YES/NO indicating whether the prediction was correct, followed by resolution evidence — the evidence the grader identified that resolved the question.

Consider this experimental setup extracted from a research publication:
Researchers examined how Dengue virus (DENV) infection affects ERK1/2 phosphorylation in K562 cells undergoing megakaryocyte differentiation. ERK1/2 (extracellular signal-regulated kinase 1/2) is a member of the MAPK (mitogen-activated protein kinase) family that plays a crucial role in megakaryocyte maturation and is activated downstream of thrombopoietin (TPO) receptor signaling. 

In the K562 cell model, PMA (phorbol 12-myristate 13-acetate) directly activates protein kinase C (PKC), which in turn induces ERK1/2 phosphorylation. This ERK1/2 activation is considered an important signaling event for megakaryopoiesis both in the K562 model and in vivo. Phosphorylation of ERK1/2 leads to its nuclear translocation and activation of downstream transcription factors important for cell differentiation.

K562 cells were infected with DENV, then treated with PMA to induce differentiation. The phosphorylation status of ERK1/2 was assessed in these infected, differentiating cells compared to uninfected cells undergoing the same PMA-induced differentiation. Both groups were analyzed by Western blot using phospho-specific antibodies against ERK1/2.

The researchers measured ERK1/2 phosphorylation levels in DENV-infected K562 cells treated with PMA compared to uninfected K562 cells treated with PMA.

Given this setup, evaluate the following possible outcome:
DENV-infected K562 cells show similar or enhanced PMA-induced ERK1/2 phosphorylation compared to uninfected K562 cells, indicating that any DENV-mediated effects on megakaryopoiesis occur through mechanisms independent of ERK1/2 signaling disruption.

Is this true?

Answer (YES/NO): NO